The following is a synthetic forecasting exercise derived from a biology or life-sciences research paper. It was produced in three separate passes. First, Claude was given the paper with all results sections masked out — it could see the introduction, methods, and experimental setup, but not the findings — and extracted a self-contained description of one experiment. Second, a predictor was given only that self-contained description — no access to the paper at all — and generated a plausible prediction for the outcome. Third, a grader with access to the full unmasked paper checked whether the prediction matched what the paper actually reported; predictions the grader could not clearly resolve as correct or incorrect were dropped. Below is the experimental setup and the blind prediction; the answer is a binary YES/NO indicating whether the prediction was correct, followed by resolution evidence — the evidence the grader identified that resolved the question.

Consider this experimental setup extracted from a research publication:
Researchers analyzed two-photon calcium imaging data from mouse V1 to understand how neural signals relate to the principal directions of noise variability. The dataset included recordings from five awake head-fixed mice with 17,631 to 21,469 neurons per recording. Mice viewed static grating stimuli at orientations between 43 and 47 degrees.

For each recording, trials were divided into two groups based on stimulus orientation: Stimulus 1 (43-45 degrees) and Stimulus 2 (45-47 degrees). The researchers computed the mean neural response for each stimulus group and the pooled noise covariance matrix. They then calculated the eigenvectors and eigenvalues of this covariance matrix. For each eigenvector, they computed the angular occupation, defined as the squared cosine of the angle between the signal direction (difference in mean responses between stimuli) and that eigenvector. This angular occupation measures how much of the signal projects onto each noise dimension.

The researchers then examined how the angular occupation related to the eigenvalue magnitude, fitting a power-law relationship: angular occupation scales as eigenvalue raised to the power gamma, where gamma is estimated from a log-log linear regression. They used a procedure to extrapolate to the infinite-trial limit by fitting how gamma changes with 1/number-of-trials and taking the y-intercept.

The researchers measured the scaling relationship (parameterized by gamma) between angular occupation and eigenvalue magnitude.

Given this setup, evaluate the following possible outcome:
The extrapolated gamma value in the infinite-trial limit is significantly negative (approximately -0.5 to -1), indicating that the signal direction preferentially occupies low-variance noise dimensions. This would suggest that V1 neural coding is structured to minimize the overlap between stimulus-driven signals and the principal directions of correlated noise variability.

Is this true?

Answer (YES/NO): NO